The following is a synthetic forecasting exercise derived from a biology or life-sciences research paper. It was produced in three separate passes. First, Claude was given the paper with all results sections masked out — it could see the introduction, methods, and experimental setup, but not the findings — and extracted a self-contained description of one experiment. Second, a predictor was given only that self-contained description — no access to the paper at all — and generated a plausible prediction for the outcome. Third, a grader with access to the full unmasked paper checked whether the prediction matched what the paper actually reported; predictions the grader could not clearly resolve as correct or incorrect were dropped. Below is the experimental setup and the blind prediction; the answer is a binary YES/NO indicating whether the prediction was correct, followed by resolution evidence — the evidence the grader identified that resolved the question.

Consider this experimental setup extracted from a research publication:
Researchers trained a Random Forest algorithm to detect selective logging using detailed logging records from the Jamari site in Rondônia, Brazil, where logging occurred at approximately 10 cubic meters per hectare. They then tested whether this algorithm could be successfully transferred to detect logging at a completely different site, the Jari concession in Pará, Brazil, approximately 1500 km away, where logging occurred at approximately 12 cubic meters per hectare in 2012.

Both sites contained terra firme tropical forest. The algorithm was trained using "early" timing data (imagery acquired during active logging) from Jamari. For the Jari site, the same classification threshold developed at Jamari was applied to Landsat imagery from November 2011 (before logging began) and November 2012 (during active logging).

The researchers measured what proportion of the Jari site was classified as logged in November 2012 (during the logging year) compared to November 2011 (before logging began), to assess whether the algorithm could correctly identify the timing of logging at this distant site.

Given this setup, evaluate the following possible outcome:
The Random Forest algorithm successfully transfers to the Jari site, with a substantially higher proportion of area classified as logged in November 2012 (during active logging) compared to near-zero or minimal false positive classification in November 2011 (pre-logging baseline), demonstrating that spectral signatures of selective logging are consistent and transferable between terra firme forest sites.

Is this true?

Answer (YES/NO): YES